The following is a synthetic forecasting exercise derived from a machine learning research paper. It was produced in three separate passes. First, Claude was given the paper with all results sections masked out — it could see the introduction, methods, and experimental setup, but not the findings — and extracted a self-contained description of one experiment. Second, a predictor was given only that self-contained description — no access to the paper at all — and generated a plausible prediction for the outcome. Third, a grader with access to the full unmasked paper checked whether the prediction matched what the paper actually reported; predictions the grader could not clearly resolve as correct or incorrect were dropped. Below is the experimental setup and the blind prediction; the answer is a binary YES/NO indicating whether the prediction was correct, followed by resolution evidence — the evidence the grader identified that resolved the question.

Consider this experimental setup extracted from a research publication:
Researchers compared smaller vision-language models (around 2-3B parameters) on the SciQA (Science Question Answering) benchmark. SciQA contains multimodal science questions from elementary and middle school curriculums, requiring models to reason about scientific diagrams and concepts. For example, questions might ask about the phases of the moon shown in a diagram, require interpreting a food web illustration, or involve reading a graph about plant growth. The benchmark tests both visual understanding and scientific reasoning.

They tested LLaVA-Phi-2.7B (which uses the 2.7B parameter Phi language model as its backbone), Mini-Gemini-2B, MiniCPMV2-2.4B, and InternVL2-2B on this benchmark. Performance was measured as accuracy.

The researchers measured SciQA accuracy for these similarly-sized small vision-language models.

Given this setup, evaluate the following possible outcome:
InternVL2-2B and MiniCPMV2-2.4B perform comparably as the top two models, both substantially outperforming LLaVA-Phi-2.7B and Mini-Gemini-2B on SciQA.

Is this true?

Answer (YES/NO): NO